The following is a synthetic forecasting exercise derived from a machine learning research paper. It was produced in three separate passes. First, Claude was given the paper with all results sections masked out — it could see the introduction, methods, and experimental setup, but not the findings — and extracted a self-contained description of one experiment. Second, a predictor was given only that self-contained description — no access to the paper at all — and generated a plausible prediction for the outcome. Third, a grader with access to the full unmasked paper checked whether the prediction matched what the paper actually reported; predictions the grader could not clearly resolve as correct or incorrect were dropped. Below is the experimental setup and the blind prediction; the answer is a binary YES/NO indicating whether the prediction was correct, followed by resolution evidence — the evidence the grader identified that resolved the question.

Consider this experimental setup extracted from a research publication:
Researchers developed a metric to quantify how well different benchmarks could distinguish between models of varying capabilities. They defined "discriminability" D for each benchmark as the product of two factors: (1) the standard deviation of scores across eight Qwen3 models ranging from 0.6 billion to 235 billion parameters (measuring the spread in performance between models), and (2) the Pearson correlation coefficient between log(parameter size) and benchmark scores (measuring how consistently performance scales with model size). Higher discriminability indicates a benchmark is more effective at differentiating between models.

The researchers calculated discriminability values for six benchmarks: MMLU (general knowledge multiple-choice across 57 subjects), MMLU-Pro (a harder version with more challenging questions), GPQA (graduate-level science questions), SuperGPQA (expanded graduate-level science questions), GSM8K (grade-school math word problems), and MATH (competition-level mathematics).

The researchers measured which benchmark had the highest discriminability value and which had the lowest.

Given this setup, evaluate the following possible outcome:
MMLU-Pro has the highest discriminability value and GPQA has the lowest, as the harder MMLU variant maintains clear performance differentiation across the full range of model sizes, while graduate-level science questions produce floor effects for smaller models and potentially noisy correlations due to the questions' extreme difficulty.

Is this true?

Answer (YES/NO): YES